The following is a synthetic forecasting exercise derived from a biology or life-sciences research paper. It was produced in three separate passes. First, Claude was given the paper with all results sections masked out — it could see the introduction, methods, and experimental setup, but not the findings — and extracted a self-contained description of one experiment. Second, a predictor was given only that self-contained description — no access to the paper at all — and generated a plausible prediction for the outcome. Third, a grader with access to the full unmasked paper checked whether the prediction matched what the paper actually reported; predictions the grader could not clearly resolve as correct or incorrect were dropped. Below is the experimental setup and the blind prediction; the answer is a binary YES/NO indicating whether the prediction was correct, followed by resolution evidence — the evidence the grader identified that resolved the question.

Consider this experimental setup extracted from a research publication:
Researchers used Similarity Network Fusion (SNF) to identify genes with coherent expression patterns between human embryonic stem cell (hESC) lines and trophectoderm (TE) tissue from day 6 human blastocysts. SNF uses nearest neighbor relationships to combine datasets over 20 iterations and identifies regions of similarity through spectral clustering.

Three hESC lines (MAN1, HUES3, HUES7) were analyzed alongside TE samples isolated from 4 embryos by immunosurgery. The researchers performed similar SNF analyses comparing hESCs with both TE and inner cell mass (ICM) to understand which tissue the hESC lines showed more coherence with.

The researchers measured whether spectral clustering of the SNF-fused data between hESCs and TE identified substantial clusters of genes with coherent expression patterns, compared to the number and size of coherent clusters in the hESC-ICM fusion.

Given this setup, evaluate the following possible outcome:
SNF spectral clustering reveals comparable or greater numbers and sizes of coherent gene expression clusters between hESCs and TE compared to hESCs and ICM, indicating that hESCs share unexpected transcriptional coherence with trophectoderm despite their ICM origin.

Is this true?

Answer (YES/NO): YES